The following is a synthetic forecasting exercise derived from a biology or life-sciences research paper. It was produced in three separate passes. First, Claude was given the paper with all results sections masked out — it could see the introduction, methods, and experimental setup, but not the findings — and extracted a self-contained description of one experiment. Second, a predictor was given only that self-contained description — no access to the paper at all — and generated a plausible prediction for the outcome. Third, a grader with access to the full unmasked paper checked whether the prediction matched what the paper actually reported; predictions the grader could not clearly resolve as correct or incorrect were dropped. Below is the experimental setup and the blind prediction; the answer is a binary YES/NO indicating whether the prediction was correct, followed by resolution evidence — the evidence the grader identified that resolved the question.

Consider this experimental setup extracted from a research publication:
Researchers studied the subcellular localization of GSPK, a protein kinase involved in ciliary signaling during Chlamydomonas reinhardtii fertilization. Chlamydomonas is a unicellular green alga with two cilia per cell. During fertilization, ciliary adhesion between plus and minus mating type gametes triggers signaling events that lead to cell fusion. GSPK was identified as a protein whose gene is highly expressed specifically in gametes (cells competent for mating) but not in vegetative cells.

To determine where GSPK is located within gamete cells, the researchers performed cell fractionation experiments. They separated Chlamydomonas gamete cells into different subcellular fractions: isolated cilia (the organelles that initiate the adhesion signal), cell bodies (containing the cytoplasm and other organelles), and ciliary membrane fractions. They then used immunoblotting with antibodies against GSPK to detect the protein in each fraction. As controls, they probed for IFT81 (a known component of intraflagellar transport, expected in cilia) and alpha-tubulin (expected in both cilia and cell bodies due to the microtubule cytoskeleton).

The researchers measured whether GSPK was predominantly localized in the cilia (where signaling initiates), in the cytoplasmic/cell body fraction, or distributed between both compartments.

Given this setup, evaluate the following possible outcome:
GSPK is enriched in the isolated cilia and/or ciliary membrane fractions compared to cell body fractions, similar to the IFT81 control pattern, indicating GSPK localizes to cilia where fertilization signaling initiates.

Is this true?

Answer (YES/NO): NO